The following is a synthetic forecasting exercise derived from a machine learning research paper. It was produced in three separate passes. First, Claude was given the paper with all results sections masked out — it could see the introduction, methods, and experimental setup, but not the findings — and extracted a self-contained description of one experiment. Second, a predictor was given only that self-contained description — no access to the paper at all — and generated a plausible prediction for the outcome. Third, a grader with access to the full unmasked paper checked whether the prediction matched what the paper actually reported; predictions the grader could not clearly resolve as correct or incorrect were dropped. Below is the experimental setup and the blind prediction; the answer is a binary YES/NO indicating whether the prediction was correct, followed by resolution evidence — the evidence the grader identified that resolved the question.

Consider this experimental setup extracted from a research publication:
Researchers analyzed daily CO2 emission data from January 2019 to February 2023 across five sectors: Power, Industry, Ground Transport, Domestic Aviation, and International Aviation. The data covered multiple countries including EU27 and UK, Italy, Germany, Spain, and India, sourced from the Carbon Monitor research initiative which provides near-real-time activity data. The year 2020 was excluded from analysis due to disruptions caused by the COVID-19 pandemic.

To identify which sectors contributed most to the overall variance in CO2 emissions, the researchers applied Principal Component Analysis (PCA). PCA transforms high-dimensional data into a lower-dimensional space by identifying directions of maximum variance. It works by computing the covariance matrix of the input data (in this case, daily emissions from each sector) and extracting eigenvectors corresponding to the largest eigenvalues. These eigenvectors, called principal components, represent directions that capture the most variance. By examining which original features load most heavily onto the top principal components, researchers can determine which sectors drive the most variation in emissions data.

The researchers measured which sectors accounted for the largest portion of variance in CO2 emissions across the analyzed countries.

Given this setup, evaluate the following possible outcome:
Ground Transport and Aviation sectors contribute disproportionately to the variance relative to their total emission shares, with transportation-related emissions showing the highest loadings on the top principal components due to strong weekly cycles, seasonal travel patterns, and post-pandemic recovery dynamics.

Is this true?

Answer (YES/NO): NO